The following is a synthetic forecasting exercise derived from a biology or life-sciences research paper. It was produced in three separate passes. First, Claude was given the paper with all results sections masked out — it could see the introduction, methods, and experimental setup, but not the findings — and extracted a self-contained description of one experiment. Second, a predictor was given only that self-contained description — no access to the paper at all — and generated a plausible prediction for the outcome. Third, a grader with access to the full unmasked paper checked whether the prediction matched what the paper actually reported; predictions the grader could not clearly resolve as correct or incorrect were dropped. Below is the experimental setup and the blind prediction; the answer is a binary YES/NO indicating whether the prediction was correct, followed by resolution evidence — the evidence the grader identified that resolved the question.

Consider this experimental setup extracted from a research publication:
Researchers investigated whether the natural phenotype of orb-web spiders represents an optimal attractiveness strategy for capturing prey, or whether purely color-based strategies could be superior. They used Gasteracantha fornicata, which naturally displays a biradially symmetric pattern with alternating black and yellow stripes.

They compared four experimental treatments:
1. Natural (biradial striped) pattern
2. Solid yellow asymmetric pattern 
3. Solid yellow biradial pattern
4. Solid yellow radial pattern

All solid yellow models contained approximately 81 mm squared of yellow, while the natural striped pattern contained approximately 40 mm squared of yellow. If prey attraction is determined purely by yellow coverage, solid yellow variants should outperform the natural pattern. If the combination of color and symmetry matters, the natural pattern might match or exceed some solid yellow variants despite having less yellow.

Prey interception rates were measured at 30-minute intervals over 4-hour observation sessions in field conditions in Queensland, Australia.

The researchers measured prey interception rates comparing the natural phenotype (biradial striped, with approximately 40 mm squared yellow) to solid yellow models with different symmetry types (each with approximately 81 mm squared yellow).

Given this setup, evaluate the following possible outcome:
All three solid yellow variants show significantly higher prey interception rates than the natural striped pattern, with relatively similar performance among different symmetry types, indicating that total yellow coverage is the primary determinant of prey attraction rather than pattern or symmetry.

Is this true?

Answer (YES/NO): NO